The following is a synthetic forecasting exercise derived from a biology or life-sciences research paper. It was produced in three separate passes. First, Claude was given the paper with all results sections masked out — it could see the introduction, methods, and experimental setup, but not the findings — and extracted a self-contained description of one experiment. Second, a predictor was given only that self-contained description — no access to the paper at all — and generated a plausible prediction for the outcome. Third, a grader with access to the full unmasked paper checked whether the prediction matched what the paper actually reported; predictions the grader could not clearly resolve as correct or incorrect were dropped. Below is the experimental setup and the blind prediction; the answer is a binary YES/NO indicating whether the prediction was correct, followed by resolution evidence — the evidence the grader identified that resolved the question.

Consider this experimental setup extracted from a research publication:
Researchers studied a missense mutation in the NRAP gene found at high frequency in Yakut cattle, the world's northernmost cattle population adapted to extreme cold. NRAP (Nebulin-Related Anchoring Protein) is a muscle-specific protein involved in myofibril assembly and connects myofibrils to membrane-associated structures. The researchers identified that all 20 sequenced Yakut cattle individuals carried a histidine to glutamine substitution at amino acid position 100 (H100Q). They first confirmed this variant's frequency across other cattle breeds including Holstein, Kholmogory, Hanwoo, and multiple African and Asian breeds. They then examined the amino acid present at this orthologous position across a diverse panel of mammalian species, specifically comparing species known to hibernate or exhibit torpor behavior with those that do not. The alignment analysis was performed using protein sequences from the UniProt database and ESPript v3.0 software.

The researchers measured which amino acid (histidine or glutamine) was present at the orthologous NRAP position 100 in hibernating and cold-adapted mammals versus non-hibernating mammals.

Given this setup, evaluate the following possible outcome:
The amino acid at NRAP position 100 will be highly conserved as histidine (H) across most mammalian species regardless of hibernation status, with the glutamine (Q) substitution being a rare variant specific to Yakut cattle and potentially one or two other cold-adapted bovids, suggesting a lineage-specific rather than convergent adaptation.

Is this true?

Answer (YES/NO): NO